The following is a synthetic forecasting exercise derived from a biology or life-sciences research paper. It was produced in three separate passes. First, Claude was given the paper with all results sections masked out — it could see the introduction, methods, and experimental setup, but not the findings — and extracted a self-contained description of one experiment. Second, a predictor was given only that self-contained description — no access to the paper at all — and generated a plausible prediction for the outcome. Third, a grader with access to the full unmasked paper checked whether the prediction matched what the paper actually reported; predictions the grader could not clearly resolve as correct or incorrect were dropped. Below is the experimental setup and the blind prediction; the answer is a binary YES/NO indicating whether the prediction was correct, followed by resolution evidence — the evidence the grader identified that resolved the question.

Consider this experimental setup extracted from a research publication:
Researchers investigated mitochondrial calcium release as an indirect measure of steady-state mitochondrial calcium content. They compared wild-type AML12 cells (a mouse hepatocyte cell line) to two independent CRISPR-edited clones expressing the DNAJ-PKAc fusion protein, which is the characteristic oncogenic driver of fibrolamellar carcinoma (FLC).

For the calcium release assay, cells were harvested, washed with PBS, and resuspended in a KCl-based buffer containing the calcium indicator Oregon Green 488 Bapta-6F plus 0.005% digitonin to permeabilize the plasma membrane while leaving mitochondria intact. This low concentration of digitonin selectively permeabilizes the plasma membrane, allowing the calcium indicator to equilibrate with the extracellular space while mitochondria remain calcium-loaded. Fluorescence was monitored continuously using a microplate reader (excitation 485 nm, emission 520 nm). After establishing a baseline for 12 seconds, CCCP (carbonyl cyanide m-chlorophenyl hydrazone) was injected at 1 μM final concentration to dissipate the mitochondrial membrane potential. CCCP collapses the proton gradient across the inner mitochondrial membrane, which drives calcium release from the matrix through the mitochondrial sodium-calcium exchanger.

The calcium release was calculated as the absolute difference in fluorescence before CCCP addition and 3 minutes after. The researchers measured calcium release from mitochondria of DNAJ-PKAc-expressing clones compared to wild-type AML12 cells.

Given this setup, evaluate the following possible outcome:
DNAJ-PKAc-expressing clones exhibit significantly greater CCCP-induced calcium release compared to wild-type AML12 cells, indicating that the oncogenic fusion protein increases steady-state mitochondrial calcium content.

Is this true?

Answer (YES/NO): YES